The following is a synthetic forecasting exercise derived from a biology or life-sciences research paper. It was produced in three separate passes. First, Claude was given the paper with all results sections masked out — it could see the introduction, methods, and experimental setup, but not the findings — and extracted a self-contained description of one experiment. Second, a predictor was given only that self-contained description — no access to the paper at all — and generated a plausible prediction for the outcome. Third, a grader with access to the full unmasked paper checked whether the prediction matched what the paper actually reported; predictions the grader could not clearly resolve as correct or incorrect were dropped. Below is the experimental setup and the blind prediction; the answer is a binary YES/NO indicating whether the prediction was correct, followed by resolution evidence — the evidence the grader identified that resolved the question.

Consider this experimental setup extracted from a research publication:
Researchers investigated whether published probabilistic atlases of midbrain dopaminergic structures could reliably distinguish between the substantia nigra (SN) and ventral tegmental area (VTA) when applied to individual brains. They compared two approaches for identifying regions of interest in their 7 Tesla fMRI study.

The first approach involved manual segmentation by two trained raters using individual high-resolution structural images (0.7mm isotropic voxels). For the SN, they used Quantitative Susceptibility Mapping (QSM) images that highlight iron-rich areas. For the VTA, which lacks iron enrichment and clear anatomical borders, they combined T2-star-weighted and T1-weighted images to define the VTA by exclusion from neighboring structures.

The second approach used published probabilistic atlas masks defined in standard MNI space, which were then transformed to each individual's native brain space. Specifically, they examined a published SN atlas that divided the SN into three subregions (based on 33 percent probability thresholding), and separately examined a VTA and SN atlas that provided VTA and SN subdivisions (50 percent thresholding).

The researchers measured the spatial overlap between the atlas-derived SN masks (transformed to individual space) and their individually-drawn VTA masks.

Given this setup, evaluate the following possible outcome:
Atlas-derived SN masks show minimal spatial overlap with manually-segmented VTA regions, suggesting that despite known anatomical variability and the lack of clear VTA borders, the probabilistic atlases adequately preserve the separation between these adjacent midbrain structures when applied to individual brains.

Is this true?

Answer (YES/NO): NO